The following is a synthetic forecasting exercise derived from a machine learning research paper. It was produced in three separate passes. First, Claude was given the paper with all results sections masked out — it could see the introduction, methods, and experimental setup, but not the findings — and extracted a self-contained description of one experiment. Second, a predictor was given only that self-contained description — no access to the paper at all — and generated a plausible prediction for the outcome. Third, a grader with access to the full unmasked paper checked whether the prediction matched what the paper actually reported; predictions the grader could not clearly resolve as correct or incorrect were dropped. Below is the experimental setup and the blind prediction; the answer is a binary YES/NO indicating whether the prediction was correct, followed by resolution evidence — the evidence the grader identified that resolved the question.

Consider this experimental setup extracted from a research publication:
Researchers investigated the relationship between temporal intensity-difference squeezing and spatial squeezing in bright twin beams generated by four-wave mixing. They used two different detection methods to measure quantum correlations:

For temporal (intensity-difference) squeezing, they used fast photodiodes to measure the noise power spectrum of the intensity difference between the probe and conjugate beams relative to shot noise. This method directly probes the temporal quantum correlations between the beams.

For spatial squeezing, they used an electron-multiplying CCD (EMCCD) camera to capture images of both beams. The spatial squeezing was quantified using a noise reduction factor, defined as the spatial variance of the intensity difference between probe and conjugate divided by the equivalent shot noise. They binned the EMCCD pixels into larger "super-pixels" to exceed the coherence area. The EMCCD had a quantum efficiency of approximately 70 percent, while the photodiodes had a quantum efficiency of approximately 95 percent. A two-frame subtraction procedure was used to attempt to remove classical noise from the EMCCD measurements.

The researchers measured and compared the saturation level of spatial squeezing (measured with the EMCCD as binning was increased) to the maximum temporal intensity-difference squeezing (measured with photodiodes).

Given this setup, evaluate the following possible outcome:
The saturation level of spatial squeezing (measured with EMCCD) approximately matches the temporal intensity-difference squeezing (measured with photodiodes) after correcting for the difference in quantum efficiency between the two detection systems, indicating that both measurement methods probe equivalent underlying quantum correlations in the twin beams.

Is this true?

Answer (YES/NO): NO